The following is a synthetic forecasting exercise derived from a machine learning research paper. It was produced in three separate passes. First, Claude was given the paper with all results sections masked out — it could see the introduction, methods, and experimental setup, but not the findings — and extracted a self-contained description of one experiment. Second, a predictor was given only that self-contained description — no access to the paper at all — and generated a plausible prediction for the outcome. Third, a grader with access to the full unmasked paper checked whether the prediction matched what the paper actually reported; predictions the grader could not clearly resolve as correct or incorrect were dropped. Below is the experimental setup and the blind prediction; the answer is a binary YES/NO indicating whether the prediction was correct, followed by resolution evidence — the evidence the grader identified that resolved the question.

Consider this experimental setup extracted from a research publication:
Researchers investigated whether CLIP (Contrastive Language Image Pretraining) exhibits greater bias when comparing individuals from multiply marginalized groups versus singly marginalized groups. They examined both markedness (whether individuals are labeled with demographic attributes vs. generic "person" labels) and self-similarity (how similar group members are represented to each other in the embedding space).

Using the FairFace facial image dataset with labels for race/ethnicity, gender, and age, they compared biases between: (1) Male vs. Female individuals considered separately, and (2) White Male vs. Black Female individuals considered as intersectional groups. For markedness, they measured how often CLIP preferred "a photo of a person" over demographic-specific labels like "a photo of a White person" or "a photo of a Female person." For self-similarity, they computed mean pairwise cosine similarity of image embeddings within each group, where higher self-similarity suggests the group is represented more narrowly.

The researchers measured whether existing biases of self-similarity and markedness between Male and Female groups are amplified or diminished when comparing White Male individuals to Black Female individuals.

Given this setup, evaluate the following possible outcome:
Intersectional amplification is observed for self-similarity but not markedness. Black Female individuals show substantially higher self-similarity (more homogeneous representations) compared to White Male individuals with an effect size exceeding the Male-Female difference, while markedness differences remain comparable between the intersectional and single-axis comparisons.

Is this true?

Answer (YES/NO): NO